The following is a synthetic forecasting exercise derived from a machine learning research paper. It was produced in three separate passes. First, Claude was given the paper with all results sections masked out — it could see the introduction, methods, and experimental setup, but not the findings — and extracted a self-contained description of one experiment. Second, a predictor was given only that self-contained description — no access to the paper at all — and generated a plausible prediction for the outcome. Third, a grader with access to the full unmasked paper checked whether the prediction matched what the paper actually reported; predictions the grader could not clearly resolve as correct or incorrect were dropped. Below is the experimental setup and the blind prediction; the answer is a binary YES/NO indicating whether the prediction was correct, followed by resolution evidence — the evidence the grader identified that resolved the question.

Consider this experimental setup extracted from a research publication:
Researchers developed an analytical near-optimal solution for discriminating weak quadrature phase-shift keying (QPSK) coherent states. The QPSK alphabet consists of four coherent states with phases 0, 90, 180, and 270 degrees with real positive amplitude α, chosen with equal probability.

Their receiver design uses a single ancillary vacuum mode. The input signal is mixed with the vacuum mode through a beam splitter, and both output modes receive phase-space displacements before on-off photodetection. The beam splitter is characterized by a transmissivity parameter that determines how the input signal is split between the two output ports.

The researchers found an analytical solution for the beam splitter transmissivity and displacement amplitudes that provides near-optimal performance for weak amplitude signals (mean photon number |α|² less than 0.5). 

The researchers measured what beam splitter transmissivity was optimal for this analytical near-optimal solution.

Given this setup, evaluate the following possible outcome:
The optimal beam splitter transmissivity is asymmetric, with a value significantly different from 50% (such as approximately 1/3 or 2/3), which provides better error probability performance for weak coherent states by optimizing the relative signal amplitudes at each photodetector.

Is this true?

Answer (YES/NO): NO